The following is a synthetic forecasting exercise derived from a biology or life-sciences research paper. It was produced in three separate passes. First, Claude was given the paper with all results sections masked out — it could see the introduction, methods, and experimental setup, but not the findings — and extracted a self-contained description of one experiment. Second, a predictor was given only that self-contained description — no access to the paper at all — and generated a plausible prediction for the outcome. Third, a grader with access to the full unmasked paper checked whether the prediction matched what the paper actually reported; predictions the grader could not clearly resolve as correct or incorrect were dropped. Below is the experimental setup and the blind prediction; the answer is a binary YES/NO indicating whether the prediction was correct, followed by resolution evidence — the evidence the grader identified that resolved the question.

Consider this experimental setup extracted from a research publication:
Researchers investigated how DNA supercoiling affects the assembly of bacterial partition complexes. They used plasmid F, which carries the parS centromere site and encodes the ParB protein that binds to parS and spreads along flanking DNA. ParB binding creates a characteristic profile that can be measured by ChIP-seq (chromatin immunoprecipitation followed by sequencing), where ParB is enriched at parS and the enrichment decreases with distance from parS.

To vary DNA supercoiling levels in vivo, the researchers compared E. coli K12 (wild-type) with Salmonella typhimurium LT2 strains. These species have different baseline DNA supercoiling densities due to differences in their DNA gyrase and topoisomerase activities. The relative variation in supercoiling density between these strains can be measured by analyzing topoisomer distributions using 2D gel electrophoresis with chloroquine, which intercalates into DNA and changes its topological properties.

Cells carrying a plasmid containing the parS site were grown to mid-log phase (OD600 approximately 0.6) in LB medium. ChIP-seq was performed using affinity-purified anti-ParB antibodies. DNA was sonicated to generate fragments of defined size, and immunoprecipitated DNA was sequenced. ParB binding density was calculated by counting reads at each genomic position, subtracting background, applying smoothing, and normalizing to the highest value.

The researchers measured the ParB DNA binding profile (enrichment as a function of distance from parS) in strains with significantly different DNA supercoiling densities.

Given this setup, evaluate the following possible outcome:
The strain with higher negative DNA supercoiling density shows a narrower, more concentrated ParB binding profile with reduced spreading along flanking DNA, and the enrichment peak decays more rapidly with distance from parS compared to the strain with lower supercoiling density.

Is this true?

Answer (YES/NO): NO